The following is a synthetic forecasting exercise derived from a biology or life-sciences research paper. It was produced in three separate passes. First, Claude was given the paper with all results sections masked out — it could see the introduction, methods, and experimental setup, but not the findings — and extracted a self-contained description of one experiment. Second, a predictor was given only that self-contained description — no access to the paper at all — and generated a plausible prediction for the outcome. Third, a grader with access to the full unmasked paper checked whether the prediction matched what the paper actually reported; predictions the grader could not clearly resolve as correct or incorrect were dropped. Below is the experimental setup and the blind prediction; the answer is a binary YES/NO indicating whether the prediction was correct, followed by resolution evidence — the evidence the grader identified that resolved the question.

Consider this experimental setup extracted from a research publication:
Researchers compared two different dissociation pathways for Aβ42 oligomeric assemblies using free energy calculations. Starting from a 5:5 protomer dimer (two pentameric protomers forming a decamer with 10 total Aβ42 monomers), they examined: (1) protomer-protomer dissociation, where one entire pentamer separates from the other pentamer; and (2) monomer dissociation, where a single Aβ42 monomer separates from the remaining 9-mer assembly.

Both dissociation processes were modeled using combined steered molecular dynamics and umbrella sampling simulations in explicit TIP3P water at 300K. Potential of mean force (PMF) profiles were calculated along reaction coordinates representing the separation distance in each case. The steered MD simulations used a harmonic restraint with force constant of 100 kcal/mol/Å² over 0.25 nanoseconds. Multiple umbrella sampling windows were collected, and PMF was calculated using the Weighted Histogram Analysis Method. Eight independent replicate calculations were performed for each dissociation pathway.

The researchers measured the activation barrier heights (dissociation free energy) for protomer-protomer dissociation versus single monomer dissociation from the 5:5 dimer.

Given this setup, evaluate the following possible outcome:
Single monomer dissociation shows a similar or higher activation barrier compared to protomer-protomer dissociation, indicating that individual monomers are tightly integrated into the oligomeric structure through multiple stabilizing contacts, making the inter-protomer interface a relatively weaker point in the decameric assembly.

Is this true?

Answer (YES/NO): NO